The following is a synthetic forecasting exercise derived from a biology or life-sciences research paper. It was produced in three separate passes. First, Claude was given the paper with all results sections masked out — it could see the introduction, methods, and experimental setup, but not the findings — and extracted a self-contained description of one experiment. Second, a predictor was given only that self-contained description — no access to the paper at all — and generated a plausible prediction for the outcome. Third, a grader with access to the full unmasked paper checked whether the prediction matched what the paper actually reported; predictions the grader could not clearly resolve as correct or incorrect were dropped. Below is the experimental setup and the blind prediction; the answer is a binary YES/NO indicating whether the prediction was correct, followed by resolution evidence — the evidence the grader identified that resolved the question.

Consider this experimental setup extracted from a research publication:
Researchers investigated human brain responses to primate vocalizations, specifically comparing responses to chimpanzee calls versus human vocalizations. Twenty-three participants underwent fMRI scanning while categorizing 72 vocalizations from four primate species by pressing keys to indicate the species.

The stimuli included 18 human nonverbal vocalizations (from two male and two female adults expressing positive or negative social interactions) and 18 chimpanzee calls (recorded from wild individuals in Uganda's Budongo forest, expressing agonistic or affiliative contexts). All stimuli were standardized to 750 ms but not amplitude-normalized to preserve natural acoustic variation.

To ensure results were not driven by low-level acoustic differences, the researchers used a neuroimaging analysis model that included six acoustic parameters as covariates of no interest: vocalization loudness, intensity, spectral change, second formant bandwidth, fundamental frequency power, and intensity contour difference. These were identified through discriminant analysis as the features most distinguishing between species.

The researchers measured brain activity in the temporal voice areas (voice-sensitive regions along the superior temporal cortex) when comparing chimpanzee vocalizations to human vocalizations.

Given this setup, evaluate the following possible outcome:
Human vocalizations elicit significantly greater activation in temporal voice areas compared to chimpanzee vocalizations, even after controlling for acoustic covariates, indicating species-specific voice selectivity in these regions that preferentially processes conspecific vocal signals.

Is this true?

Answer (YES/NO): NO